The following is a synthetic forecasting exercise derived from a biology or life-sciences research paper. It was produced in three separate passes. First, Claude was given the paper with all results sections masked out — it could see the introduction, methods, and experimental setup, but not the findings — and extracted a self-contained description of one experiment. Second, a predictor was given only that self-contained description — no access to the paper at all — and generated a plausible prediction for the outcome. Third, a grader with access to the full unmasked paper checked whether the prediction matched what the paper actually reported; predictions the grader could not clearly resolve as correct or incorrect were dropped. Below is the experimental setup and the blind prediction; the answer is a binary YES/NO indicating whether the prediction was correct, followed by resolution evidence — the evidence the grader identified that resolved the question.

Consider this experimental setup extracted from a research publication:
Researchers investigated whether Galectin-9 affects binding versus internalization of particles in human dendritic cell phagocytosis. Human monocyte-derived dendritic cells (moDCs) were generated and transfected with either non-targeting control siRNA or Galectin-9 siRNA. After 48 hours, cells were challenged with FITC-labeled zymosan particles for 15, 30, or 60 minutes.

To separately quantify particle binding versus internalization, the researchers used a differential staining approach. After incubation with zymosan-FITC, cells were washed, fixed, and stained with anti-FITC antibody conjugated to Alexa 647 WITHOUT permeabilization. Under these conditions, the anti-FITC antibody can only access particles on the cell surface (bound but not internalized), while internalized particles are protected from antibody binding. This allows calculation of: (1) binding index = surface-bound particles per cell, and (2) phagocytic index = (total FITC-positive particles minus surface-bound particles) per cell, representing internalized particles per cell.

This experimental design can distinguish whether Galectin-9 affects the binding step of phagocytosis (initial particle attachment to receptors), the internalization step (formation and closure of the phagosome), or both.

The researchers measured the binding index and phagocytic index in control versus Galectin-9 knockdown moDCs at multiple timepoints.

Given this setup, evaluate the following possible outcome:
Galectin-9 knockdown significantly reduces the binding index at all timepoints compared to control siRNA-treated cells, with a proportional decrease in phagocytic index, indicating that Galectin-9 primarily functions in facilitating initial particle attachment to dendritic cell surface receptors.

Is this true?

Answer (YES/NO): NO